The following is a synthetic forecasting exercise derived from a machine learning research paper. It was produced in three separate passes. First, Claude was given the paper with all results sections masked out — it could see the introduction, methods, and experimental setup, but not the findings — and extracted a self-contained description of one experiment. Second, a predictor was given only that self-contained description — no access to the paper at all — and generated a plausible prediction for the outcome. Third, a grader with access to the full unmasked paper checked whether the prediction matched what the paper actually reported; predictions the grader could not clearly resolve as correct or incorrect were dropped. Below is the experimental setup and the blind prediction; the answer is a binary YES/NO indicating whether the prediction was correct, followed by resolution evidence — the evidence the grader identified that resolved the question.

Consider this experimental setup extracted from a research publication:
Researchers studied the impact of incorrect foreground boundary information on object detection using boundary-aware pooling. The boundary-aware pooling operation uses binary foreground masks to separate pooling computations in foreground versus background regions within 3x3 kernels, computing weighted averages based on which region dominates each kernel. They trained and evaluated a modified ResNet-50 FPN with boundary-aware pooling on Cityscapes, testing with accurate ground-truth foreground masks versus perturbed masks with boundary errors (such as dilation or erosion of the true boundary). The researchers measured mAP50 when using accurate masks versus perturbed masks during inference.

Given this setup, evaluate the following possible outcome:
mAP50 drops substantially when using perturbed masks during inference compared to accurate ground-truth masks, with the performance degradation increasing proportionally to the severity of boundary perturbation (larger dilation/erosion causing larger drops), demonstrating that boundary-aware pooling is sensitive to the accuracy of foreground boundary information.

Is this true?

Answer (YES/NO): YES